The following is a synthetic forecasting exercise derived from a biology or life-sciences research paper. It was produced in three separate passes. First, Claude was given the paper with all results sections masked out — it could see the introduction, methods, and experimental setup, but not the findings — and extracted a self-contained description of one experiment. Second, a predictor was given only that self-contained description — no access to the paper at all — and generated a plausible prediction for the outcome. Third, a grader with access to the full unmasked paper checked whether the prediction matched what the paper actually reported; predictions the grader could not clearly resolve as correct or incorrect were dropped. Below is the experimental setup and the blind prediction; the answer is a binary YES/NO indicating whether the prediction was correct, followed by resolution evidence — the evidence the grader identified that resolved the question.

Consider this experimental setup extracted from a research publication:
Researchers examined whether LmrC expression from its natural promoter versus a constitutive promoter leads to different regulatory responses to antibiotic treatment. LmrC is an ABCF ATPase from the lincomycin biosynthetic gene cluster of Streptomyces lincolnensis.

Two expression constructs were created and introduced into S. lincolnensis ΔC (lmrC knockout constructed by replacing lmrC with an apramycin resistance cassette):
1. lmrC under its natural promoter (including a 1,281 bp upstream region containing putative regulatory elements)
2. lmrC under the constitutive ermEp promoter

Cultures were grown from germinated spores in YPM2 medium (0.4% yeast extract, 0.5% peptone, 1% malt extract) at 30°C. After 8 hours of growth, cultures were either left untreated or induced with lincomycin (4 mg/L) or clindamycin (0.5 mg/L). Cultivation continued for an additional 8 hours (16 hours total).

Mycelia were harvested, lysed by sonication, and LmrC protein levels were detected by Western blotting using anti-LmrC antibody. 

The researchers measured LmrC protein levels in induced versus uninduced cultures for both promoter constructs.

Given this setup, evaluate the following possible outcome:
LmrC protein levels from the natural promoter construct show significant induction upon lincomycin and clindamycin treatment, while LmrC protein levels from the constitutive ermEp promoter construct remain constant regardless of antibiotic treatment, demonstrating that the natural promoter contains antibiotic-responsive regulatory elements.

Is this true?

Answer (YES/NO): YES